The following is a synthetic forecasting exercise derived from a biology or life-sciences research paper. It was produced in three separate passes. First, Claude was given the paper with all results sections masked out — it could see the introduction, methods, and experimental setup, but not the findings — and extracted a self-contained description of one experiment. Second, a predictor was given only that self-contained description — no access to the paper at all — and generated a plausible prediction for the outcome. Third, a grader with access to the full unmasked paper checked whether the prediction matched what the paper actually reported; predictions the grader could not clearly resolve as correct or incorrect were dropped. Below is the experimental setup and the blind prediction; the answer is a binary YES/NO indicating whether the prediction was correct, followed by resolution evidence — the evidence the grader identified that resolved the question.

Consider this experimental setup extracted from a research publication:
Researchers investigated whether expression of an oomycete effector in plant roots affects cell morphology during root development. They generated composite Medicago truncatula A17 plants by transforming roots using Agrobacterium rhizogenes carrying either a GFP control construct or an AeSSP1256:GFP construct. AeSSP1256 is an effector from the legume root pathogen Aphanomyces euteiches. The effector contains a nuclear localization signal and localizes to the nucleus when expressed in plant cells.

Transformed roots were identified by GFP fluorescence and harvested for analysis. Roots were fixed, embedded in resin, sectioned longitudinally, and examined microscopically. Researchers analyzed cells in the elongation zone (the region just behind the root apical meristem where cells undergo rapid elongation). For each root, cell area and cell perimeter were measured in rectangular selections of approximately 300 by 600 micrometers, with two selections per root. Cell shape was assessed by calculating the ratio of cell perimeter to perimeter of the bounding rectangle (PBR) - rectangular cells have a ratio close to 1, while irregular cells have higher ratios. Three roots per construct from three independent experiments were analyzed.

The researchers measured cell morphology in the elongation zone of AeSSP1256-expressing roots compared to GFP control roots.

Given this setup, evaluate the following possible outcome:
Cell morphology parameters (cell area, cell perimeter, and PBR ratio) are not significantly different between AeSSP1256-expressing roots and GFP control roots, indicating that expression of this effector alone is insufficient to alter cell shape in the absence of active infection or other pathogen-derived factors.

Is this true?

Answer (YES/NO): NO